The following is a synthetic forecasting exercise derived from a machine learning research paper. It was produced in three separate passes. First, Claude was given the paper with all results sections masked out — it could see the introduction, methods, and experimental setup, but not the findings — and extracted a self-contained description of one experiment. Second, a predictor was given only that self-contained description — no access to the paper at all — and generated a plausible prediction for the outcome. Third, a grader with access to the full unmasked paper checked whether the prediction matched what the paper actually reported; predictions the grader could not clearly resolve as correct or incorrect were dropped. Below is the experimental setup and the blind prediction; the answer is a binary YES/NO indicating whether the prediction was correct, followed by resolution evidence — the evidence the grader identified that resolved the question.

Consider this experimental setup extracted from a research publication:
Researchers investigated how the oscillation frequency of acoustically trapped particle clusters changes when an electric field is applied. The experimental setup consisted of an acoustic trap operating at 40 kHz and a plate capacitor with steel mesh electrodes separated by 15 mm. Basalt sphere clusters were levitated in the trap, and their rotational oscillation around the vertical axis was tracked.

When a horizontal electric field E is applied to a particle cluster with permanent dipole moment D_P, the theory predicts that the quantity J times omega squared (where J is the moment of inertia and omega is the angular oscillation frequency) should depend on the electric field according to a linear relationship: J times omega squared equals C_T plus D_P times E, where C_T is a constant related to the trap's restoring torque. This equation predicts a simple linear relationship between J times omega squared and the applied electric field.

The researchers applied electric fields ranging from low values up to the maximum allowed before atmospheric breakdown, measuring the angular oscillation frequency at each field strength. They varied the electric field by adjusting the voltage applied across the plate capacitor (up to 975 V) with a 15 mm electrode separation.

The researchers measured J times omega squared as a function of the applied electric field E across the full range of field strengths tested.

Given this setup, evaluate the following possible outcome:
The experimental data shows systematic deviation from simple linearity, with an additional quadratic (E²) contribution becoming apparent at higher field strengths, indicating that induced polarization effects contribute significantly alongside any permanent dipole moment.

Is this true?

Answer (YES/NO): NO